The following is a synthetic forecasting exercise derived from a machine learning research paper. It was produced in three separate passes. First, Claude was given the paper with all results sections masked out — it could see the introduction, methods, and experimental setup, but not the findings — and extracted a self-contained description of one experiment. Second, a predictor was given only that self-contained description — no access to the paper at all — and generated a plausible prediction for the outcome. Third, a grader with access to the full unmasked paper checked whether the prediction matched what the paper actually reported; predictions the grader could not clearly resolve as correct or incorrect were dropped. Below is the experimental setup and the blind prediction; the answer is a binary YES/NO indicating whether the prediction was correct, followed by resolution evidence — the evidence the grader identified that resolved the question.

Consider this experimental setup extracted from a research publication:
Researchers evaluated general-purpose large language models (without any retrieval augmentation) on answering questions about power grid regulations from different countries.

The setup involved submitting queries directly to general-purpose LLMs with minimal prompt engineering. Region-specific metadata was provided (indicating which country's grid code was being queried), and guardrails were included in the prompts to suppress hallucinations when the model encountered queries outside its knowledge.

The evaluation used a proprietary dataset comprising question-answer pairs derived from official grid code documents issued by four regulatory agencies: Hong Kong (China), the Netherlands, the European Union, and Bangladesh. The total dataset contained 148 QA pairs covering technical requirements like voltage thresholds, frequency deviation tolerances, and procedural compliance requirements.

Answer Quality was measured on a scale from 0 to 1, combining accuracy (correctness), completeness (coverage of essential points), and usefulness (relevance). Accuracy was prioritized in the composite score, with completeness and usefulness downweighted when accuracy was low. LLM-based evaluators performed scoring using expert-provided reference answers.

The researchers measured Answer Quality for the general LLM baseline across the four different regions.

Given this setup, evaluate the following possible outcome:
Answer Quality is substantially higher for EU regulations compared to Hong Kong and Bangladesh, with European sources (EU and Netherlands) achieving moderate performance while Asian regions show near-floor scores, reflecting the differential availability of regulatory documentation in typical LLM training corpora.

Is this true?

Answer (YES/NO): NO